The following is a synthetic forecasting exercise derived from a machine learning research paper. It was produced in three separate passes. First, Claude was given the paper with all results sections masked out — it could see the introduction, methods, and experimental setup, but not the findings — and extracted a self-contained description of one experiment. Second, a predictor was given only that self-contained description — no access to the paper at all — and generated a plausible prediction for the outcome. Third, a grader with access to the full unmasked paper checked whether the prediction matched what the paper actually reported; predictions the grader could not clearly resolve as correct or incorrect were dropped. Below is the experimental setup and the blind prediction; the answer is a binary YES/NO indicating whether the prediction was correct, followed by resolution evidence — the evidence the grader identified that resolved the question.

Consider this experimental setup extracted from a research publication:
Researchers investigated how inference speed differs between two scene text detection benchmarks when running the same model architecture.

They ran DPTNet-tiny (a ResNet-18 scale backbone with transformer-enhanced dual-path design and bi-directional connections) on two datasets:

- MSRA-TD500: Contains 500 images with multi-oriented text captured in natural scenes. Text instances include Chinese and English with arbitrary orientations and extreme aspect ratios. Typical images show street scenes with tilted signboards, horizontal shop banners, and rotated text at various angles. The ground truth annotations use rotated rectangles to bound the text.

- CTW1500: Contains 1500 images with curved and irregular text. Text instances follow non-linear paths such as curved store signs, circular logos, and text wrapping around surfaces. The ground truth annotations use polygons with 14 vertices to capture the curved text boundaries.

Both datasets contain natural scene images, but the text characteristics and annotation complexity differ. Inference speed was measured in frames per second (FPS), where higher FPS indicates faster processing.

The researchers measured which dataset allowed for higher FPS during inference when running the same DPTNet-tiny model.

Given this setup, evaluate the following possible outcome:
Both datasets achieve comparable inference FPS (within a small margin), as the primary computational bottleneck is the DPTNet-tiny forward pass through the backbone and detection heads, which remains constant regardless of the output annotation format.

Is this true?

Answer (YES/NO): NO